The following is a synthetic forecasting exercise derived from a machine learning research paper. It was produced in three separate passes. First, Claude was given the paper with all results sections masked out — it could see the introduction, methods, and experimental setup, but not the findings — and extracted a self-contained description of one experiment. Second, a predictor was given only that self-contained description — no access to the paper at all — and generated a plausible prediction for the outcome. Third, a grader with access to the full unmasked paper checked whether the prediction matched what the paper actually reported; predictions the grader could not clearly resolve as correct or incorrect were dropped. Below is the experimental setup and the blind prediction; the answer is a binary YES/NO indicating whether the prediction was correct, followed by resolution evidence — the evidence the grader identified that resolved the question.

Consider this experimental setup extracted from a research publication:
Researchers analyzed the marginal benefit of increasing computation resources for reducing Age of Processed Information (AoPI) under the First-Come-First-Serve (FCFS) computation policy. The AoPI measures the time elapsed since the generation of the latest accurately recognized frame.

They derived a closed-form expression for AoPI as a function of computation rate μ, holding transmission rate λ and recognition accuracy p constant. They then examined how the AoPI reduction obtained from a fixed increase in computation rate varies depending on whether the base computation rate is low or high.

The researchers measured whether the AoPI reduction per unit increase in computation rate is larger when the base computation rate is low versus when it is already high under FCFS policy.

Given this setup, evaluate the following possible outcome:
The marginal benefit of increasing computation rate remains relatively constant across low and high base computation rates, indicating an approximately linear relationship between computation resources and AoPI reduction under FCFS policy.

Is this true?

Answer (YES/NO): NO